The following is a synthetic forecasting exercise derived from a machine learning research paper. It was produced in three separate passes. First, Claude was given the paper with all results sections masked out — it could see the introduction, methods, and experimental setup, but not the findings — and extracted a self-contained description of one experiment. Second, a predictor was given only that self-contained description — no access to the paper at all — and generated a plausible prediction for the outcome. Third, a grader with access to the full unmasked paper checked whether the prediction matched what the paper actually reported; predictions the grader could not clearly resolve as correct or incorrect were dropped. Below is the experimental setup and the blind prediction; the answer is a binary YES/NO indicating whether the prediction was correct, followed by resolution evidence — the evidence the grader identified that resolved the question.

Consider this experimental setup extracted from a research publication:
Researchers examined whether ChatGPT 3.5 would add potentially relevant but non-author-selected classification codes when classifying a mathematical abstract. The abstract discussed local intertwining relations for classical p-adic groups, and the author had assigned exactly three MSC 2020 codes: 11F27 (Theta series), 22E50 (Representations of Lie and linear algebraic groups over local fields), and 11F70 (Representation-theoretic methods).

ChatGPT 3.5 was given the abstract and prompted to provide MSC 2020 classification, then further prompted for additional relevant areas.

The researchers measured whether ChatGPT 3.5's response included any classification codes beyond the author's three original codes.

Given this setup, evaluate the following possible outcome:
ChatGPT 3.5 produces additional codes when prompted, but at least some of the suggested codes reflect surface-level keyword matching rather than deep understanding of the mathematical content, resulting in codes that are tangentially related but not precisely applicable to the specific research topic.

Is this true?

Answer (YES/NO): NO